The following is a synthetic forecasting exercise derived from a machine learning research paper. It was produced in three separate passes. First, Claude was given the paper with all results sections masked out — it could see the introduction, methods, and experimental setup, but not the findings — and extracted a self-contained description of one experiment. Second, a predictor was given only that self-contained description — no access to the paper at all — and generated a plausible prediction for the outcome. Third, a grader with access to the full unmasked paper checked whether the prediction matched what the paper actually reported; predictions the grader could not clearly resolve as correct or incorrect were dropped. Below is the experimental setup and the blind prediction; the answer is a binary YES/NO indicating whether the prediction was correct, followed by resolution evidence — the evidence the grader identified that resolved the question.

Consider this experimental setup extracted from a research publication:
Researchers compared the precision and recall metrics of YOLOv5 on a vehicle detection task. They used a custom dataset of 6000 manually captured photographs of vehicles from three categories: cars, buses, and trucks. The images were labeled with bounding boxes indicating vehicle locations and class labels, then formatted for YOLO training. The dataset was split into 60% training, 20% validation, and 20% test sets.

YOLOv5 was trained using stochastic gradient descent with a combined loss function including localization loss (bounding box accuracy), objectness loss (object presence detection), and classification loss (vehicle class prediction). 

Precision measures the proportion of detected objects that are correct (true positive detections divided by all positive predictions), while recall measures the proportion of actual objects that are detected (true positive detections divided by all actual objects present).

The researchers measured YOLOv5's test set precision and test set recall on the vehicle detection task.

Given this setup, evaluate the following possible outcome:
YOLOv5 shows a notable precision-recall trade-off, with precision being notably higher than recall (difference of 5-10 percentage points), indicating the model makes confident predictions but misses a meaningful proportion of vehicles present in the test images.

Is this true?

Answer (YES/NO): NO